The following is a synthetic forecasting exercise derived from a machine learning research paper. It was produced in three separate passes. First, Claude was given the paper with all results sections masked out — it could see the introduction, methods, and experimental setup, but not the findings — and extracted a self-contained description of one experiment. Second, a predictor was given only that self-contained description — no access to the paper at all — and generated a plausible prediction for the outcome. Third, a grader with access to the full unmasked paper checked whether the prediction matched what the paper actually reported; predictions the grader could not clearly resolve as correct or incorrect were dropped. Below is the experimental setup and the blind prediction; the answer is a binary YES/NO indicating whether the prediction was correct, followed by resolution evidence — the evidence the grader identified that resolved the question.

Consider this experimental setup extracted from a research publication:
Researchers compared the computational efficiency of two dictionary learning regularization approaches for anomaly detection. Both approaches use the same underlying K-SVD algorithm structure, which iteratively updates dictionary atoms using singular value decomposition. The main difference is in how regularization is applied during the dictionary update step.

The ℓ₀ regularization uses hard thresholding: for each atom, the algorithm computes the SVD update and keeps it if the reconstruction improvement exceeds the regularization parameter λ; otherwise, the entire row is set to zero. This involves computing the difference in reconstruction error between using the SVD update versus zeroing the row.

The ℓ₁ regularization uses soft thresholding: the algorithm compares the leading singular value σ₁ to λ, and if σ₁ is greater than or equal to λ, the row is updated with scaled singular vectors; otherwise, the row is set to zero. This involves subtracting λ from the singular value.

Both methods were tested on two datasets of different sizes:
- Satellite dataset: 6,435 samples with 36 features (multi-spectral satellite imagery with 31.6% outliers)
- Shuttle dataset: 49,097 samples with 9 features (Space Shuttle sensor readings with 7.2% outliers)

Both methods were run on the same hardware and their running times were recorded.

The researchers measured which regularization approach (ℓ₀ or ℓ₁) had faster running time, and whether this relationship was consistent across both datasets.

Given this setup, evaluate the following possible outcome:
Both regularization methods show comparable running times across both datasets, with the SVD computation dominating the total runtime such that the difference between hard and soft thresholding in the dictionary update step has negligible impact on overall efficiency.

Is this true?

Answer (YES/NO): NO